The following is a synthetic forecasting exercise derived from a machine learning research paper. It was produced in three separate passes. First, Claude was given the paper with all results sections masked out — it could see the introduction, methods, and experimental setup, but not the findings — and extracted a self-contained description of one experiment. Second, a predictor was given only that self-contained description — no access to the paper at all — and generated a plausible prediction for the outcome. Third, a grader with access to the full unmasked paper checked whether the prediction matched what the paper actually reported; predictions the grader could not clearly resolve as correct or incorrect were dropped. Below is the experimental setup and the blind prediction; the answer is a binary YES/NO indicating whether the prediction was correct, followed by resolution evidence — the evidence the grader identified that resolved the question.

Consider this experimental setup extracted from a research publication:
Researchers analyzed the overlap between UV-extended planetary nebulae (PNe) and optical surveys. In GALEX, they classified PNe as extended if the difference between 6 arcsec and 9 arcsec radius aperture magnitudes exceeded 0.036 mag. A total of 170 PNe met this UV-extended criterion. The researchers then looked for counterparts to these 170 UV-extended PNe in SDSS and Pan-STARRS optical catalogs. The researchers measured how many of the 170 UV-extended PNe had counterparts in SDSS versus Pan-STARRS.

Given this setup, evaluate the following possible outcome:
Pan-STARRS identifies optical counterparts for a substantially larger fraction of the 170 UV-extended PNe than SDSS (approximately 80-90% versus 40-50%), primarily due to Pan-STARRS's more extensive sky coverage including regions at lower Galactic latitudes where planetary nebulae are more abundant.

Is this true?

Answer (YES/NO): NO